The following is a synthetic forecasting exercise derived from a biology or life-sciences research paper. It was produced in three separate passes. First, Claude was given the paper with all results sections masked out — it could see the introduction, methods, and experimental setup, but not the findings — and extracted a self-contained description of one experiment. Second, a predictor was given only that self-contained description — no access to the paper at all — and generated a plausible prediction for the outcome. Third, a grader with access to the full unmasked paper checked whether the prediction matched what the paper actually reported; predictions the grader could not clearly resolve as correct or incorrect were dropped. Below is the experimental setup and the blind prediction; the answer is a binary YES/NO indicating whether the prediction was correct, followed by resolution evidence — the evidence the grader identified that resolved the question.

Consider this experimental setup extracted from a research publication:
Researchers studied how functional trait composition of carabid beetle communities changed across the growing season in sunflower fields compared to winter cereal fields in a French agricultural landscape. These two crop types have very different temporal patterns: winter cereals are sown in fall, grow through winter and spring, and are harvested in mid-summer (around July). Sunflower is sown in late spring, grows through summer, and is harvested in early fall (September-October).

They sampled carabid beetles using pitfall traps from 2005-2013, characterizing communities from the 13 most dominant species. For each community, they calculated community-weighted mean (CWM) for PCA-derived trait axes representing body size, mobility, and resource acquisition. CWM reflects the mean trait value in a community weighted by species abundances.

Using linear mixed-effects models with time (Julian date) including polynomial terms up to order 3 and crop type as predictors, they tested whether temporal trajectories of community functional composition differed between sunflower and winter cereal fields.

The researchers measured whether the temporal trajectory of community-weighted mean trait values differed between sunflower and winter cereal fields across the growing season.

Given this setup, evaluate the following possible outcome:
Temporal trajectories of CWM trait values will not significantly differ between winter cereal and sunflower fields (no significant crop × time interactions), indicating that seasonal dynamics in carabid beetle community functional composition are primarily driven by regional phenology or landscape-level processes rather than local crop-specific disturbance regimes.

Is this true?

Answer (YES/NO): NO